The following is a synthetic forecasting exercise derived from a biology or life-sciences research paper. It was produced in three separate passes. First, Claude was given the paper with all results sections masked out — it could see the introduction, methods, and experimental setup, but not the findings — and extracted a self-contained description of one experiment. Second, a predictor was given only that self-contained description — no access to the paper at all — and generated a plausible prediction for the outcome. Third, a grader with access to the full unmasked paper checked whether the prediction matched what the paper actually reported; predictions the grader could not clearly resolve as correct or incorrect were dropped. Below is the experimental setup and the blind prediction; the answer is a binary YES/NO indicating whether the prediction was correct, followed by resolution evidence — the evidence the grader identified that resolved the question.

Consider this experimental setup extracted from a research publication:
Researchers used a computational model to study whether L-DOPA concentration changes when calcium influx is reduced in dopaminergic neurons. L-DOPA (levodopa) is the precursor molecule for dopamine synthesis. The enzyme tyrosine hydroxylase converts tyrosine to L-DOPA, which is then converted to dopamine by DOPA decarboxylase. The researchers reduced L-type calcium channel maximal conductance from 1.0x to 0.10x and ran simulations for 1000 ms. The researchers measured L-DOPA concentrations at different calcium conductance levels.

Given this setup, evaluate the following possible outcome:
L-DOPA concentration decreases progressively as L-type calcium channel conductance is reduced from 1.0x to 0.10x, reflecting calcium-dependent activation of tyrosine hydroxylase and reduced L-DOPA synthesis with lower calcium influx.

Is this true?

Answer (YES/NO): NO